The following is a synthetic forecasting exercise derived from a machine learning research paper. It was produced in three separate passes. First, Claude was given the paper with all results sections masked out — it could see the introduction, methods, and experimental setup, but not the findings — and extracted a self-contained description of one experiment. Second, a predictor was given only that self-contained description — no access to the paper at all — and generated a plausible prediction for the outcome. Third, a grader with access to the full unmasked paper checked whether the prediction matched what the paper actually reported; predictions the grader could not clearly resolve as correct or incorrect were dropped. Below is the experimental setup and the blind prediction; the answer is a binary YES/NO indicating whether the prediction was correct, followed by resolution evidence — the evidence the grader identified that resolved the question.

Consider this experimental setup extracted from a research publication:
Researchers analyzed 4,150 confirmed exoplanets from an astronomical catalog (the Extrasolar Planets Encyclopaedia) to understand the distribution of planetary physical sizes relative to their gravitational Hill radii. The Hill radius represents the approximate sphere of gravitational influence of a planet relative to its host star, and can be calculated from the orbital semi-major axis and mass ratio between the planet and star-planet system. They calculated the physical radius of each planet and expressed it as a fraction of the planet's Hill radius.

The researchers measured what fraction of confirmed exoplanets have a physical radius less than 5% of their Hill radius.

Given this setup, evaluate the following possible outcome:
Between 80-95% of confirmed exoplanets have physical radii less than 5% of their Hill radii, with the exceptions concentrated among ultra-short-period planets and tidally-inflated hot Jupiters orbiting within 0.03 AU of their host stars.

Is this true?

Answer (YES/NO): NO